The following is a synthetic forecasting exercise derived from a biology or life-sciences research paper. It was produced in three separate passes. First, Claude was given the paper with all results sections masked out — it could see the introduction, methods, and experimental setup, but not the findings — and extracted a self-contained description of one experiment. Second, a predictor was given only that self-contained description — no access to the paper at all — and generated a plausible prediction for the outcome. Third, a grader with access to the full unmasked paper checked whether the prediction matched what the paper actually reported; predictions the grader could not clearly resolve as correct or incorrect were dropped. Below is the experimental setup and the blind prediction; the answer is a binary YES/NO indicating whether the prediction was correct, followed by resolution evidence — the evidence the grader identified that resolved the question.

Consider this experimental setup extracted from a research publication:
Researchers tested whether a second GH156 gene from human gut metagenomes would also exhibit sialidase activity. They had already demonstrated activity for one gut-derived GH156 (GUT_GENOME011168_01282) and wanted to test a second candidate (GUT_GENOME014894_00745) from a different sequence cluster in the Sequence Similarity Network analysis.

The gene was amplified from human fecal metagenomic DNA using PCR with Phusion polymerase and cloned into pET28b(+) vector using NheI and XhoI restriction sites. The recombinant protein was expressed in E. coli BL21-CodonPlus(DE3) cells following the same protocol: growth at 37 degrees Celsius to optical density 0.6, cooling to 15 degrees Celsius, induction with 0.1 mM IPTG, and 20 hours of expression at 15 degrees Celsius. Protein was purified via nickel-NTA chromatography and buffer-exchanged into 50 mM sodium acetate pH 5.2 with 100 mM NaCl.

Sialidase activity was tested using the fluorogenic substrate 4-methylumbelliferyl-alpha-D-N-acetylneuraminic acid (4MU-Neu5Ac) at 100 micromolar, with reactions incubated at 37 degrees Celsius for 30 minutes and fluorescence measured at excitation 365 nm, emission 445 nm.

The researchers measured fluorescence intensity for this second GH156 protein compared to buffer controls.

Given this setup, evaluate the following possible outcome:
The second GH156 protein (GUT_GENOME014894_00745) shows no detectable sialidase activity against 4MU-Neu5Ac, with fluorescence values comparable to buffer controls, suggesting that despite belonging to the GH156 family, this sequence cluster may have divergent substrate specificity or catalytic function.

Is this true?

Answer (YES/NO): YES